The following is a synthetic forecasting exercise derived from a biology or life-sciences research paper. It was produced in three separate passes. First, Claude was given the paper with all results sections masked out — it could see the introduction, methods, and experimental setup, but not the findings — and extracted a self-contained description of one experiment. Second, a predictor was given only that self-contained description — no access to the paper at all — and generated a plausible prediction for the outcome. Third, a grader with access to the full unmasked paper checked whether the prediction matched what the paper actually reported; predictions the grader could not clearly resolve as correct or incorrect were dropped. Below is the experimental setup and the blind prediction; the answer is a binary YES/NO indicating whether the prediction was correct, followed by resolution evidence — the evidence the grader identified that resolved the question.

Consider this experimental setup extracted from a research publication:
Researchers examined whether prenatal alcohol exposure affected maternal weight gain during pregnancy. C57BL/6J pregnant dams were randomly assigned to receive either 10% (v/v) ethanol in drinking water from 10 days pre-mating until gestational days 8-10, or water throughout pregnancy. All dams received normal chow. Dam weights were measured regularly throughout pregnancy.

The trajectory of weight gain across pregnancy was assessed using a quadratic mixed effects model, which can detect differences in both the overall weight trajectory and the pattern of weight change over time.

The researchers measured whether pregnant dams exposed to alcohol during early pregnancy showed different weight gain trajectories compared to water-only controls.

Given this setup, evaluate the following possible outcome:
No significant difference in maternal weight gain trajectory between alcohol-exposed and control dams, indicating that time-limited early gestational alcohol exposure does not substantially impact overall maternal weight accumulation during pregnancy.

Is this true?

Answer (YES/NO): YES